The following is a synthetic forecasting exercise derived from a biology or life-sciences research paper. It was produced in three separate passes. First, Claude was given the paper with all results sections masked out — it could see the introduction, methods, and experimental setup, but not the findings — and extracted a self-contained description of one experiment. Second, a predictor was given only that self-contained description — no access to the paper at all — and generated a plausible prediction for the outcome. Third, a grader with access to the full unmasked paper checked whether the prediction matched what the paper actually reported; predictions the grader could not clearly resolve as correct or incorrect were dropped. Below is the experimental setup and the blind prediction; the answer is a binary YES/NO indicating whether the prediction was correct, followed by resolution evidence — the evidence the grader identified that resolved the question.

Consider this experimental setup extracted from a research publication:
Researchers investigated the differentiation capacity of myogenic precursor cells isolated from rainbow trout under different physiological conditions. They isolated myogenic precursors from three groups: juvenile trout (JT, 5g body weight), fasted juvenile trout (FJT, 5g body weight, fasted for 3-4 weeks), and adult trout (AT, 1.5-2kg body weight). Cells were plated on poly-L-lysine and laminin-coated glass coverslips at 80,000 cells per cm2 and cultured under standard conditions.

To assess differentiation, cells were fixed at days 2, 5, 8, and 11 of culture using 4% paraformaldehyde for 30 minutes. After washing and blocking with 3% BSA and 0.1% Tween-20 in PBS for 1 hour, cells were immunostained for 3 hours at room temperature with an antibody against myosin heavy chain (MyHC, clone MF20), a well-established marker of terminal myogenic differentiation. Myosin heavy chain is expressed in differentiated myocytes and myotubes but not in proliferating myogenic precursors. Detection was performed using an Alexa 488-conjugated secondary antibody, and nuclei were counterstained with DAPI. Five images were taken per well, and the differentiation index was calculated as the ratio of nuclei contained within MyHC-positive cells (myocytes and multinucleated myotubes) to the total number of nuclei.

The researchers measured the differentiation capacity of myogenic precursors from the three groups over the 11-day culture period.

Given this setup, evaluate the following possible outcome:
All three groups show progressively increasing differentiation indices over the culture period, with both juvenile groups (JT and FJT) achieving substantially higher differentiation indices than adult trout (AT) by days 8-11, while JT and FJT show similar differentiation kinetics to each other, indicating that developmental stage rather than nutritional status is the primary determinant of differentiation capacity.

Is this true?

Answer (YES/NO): NO